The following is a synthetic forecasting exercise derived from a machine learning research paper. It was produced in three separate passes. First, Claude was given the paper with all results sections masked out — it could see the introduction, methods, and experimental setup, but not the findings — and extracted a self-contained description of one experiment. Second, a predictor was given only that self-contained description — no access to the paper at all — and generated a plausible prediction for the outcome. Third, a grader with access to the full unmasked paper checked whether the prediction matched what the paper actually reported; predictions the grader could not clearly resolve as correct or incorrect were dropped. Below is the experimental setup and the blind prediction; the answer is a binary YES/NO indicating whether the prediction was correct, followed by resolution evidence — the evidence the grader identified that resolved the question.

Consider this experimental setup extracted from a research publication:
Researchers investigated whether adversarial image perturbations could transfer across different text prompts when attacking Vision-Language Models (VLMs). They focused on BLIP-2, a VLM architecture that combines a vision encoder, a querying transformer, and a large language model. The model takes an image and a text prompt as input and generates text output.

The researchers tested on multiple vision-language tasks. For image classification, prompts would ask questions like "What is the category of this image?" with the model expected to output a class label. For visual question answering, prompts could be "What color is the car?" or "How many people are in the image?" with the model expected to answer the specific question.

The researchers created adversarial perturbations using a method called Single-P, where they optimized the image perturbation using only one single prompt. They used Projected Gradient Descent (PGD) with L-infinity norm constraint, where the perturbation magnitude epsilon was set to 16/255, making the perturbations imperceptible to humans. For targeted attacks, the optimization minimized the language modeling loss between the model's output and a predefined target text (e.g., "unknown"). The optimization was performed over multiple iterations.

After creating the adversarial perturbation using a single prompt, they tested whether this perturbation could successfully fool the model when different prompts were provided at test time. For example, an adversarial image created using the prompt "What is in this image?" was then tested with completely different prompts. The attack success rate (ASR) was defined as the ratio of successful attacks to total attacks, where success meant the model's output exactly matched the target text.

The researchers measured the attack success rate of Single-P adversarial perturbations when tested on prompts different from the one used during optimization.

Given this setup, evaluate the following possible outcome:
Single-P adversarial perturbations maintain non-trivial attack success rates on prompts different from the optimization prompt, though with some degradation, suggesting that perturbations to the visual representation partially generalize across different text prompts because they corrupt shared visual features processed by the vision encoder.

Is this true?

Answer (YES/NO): NO